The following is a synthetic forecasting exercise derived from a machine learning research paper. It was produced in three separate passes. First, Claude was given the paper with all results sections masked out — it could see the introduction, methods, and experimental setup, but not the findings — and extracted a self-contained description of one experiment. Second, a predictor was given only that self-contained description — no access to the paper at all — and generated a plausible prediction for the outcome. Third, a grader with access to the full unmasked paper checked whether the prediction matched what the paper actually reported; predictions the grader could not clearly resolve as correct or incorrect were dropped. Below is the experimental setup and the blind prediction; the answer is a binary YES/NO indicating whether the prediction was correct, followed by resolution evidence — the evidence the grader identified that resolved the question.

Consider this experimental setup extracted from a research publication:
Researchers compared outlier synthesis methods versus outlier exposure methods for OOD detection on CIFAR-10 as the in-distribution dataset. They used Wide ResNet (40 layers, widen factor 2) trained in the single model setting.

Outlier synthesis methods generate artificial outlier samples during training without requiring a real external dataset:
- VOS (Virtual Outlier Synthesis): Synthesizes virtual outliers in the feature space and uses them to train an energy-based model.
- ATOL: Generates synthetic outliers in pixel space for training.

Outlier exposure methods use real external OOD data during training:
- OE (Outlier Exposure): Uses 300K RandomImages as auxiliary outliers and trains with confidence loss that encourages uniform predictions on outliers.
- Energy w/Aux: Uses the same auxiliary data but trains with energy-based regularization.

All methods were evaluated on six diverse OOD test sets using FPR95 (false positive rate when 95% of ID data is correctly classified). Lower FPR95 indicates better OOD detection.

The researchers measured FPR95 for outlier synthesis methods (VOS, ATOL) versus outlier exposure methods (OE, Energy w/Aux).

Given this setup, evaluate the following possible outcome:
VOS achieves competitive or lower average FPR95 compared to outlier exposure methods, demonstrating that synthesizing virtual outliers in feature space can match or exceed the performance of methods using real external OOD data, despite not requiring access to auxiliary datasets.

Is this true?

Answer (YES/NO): NO